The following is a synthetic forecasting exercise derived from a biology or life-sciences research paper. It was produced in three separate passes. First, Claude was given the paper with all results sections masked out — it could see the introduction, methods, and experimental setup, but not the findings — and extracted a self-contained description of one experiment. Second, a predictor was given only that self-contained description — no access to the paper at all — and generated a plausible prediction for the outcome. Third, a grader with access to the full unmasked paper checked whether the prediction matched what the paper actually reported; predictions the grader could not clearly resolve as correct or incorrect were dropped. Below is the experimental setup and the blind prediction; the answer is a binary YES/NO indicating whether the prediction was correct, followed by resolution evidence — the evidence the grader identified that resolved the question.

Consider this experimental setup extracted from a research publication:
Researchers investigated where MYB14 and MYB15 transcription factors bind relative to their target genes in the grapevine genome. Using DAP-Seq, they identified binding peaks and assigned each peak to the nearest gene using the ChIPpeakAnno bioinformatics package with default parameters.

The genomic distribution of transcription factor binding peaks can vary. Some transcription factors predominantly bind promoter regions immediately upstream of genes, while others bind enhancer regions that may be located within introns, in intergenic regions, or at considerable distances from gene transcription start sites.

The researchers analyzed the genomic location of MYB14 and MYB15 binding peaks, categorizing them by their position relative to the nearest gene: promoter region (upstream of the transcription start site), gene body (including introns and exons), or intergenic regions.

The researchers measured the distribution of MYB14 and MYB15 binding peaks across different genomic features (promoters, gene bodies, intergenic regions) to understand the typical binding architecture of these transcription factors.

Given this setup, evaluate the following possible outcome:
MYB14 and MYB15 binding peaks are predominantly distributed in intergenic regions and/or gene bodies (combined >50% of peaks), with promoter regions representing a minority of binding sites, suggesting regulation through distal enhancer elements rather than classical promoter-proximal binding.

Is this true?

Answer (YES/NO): YES